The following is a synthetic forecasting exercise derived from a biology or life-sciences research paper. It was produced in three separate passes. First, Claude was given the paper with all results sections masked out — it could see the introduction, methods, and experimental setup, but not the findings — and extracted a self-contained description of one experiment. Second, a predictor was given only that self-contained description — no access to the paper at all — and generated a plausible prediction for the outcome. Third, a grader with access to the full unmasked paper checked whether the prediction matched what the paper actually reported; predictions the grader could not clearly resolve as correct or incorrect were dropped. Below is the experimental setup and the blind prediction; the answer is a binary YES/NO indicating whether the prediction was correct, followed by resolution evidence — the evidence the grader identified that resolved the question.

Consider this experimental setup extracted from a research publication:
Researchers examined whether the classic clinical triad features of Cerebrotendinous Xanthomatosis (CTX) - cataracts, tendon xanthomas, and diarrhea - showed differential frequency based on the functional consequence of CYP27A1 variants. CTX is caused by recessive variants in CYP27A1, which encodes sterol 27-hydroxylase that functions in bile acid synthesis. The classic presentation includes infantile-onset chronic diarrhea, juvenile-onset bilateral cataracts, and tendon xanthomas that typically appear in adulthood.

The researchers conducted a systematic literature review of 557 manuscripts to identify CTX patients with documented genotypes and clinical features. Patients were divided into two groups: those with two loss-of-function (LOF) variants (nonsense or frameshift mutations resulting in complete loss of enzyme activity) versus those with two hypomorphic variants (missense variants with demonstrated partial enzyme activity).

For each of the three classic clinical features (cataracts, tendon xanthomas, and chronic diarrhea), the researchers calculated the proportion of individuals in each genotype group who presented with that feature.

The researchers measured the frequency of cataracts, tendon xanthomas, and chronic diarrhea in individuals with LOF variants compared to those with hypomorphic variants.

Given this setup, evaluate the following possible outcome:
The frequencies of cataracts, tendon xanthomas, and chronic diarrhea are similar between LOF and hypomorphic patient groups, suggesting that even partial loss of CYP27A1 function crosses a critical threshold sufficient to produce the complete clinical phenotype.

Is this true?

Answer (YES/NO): NO